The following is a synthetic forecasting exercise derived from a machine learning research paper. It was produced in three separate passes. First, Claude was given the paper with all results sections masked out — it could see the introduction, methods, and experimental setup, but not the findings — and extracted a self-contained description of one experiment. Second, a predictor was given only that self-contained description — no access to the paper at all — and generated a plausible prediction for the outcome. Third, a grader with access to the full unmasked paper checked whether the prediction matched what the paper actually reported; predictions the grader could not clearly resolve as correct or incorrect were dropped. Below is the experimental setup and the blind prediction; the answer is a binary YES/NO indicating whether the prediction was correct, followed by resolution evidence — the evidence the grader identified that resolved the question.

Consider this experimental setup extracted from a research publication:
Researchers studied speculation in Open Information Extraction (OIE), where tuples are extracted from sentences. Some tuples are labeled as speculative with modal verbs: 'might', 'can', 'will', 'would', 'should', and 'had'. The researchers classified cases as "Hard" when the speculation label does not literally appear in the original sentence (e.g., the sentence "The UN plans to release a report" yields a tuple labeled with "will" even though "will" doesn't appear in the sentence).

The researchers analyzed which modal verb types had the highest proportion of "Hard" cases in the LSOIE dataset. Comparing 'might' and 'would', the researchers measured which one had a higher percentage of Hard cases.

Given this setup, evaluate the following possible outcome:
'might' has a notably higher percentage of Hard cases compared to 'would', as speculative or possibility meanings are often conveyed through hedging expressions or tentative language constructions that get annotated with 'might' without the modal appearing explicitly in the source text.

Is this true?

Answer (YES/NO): YES